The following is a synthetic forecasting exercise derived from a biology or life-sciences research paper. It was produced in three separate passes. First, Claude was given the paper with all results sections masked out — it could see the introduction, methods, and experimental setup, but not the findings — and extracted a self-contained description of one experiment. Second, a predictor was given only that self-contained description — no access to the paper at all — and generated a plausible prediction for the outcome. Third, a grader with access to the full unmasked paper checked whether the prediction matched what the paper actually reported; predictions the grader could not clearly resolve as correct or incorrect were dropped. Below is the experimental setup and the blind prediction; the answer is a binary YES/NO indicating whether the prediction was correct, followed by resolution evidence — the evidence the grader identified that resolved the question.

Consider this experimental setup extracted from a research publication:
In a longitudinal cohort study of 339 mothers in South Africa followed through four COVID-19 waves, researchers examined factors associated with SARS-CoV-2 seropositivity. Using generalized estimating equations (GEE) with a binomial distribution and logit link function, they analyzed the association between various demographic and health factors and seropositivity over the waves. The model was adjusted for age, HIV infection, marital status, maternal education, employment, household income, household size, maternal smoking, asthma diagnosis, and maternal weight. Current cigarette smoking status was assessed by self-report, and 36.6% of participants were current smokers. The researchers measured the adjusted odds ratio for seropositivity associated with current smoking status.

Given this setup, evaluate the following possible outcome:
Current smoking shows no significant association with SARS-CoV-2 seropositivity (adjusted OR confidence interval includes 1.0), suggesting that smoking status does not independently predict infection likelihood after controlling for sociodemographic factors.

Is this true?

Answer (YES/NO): NO